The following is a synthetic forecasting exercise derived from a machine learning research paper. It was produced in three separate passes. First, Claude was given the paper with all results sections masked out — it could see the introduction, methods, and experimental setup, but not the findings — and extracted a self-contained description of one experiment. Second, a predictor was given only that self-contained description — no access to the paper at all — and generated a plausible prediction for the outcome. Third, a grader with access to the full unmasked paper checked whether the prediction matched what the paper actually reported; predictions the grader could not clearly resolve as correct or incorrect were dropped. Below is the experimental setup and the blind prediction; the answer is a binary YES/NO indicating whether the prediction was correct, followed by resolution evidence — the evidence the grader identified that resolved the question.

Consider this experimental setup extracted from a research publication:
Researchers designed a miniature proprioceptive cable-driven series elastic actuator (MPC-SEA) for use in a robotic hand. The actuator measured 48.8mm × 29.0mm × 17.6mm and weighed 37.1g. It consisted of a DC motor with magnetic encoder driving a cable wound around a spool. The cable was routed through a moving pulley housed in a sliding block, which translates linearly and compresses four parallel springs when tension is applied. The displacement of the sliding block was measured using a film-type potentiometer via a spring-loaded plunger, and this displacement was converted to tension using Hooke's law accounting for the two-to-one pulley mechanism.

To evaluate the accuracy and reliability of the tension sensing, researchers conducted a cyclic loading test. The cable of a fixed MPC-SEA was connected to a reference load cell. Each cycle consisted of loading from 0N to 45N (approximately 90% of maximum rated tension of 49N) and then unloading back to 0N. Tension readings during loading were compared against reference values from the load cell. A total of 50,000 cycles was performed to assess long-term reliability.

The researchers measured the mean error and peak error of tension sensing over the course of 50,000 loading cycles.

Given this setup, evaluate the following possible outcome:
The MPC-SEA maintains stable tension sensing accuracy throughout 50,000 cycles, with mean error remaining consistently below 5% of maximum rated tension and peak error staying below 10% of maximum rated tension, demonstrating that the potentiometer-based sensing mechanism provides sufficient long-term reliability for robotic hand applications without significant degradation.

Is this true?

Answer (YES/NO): YES